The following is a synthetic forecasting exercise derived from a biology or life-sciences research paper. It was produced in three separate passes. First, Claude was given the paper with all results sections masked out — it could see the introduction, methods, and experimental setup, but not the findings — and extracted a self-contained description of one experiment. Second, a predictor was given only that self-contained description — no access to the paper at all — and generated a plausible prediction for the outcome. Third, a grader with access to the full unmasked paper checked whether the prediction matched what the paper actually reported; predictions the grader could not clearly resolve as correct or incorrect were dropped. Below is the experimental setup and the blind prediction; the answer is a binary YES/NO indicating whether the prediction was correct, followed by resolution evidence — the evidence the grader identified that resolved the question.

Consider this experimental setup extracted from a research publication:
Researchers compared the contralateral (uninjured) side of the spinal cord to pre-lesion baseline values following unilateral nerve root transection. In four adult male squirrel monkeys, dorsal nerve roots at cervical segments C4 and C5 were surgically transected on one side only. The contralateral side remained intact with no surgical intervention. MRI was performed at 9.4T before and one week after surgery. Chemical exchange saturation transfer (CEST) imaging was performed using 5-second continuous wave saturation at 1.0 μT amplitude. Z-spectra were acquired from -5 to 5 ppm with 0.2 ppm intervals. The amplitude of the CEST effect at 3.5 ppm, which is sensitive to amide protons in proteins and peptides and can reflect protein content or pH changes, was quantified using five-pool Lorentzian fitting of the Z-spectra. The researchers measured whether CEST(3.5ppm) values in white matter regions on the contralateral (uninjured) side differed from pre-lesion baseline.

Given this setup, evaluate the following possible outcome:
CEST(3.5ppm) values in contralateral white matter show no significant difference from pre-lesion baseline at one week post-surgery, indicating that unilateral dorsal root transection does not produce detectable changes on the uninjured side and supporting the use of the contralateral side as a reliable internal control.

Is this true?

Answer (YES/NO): YES